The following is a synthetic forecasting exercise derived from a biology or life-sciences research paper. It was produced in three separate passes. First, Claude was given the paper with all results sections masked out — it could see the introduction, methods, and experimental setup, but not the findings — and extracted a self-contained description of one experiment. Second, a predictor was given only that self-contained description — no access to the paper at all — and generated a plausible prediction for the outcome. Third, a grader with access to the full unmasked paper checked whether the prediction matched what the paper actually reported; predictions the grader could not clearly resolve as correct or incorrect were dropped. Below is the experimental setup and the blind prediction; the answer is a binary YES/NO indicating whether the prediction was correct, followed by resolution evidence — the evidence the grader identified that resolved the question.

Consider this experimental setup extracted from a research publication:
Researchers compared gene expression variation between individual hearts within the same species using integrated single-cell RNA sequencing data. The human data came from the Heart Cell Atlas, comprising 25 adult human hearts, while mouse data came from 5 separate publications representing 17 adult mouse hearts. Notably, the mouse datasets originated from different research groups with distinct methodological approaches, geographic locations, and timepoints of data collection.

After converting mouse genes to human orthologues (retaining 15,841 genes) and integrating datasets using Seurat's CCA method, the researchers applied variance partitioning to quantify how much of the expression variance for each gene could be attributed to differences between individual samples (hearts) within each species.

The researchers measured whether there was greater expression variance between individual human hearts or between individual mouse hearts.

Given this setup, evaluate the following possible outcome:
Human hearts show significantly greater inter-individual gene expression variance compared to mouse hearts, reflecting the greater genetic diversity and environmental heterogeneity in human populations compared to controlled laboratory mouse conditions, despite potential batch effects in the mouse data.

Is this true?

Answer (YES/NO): YES